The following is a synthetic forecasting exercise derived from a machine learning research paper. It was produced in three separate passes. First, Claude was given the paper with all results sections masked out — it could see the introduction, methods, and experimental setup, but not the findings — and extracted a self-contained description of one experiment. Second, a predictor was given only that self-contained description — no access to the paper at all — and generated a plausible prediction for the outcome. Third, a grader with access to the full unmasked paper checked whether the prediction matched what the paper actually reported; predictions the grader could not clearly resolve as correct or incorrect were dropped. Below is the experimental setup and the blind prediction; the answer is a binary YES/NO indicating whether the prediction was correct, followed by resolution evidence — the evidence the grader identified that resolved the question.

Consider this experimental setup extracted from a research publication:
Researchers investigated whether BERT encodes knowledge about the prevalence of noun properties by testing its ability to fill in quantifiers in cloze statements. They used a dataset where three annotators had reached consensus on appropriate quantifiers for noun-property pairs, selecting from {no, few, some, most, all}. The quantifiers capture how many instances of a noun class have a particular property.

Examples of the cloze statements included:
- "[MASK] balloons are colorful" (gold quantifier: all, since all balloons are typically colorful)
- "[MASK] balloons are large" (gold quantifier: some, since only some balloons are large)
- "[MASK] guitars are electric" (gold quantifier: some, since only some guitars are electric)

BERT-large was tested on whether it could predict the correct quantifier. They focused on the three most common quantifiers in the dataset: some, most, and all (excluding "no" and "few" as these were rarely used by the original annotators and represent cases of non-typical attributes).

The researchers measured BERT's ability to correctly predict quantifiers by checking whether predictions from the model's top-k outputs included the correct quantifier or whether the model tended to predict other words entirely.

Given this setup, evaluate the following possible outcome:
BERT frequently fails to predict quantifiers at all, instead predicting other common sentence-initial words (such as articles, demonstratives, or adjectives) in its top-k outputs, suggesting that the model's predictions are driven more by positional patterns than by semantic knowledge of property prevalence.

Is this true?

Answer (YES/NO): YES